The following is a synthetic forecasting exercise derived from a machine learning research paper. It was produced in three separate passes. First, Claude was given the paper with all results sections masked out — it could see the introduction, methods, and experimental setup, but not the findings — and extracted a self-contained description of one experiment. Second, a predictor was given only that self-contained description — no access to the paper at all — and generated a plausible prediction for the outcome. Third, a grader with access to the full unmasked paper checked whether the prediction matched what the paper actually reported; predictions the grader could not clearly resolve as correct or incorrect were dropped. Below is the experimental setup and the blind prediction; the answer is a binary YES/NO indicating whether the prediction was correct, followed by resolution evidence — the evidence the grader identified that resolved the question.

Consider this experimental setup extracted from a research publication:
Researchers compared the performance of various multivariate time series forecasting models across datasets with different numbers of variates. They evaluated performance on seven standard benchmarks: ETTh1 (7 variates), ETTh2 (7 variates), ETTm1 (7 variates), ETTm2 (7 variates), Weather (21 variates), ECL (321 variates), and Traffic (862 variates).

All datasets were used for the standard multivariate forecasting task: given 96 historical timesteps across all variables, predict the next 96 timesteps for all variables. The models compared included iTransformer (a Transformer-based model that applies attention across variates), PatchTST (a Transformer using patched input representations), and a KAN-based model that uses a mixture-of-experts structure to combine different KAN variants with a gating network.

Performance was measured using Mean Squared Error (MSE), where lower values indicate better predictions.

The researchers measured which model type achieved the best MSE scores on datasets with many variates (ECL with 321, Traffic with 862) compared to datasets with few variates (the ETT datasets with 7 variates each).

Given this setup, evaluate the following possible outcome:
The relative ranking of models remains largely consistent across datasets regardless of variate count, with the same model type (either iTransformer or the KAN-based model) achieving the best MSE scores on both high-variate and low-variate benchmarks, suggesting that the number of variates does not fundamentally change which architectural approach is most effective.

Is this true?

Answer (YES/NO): NO